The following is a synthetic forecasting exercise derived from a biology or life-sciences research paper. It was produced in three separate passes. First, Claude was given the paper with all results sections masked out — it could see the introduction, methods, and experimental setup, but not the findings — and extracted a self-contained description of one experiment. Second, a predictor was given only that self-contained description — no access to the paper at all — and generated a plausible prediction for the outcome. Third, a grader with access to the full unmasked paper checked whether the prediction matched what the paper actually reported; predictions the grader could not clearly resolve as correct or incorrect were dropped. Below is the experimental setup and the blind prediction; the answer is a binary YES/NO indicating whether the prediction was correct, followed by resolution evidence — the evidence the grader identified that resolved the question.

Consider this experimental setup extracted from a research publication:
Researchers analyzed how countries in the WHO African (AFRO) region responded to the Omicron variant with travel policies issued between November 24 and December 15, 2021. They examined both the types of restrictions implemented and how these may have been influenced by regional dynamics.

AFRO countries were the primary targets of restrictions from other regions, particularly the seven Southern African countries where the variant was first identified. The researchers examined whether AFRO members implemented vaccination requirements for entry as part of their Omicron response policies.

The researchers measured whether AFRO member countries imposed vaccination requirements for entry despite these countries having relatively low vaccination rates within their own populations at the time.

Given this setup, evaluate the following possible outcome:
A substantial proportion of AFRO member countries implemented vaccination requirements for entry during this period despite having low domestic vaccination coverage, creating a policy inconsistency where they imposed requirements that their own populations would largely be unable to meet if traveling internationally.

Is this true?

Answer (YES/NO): YES